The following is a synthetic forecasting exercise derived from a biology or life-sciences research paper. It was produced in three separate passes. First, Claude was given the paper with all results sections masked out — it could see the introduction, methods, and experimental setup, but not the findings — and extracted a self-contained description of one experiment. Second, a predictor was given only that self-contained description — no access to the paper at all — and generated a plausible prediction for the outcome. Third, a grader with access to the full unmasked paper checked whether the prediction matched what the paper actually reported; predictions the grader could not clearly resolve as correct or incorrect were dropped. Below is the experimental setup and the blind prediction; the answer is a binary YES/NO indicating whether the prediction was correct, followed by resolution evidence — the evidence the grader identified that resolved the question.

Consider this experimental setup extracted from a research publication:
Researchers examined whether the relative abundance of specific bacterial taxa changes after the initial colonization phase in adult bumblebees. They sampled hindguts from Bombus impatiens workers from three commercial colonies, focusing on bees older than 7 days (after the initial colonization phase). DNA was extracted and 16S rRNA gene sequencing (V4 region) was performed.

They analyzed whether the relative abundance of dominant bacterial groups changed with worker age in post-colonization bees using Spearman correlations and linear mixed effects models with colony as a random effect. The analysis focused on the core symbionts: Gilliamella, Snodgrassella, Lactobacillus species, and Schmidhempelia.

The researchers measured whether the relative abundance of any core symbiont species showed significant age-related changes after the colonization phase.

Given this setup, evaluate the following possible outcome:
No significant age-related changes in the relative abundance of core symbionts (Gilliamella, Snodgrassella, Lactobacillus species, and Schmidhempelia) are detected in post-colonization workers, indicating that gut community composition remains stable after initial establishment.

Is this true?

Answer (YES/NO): NO